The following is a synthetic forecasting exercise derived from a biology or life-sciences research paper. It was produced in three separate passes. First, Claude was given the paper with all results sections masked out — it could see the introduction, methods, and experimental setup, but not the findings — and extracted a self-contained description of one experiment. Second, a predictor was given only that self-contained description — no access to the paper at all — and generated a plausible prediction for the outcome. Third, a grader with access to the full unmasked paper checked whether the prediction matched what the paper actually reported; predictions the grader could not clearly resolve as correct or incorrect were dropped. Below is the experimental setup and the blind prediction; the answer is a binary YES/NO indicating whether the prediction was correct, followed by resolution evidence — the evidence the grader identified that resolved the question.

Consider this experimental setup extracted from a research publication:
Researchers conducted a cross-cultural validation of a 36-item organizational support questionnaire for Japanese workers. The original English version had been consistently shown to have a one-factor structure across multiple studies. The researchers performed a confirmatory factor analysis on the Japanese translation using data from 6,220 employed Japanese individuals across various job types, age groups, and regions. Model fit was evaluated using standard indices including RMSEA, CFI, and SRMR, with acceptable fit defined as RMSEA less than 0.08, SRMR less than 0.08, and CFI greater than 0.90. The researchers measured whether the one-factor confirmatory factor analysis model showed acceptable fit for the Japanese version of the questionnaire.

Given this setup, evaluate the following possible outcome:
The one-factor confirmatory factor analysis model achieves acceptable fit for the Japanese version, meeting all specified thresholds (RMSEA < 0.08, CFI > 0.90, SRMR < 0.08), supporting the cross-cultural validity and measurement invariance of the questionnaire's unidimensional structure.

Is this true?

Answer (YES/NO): NO